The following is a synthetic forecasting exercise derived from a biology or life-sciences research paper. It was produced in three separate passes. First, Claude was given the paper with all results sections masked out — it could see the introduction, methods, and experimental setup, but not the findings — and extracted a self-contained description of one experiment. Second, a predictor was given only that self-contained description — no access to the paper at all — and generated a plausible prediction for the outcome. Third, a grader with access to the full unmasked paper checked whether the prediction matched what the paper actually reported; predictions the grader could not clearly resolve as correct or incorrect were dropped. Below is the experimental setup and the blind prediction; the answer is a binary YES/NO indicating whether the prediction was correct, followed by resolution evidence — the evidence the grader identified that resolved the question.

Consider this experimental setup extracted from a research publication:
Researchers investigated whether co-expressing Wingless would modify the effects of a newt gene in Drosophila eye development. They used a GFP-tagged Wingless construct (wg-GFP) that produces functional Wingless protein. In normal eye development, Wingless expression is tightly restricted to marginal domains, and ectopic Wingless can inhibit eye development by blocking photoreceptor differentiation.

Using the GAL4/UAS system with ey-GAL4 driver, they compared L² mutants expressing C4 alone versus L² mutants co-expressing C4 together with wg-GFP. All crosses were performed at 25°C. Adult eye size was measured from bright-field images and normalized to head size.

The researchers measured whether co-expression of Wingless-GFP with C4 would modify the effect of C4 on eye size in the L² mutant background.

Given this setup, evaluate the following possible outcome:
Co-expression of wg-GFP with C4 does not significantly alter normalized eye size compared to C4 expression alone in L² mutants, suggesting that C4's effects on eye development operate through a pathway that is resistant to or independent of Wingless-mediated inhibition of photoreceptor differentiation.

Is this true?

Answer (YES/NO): NO